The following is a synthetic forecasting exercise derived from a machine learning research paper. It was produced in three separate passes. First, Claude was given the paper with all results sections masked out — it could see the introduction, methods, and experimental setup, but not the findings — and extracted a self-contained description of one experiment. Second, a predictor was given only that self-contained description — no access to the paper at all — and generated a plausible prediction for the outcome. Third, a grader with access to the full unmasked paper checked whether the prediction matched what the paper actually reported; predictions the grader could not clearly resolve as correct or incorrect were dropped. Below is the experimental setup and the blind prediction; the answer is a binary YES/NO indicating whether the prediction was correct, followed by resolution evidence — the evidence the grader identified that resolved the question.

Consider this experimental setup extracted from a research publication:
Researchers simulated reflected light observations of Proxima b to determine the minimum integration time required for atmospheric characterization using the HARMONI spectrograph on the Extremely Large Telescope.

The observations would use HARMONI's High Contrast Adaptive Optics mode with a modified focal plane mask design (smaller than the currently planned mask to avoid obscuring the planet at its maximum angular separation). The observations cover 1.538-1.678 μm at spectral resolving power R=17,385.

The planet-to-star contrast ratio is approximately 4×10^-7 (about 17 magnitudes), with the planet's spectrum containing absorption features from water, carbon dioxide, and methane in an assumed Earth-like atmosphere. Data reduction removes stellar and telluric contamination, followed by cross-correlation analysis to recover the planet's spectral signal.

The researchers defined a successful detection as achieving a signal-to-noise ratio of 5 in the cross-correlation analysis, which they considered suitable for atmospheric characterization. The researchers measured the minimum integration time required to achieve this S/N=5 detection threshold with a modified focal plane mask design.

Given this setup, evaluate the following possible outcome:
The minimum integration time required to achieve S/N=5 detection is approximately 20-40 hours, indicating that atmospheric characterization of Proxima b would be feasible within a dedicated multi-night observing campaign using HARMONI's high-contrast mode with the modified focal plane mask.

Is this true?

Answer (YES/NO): YES